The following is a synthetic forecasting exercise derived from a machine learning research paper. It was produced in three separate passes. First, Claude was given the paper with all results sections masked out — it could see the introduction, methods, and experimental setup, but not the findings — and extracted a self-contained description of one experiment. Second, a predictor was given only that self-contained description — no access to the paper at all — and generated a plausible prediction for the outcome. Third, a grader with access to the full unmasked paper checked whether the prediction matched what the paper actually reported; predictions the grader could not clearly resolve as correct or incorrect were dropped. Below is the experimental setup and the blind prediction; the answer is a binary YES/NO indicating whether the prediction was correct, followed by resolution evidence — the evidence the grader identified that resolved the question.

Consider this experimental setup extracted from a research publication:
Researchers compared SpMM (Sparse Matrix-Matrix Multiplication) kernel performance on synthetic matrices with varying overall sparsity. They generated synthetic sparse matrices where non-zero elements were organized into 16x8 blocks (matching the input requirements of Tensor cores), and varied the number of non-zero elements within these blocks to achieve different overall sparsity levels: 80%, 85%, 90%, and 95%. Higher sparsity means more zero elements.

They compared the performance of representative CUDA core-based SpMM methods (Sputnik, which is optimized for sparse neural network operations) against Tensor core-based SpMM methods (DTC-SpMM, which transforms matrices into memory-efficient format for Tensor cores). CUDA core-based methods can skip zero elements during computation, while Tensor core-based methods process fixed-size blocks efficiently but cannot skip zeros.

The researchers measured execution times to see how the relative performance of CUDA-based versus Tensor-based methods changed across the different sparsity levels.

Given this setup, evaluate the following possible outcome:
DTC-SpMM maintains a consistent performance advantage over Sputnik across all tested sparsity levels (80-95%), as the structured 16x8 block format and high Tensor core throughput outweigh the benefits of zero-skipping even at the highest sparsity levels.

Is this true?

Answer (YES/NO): NO